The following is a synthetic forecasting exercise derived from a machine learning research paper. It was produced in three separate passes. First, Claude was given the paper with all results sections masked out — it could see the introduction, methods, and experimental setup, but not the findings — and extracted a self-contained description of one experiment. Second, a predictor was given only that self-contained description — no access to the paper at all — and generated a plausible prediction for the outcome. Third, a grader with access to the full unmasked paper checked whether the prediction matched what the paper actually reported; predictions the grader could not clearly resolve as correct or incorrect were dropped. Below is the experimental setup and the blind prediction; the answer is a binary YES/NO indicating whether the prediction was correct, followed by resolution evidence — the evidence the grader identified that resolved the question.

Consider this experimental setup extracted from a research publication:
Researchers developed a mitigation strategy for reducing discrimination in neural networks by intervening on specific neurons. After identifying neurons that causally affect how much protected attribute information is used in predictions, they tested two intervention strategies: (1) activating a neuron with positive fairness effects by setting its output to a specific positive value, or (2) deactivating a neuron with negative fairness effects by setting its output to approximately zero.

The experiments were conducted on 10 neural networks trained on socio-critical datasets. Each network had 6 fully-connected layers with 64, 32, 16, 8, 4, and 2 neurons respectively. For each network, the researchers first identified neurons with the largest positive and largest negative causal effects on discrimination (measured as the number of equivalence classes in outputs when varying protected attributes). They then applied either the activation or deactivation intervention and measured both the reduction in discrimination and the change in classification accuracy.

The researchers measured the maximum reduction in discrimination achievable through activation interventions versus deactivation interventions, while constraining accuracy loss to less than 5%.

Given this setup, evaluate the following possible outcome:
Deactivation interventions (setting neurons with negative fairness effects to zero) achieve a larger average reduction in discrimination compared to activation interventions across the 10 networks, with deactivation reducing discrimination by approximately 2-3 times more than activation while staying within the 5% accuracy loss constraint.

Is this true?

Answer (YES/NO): NO